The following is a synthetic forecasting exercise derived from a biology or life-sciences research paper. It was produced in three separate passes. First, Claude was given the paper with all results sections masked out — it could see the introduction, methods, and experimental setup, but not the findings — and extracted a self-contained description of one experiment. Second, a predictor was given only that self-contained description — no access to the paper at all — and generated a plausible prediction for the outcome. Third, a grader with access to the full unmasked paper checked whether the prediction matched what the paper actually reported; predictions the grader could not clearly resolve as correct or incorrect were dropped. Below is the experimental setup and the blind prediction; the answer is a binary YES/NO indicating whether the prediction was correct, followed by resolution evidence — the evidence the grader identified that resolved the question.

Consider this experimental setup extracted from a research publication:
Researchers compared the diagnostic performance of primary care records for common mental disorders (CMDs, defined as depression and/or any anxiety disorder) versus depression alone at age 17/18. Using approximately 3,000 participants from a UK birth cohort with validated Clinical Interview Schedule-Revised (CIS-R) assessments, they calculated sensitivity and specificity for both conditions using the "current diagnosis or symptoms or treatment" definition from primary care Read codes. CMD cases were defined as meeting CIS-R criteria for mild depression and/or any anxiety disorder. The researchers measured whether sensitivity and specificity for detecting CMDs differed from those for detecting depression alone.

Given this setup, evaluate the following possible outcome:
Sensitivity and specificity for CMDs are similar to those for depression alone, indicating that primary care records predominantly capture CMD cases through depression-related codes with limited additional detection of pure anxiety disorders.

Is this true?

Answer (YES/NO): NO